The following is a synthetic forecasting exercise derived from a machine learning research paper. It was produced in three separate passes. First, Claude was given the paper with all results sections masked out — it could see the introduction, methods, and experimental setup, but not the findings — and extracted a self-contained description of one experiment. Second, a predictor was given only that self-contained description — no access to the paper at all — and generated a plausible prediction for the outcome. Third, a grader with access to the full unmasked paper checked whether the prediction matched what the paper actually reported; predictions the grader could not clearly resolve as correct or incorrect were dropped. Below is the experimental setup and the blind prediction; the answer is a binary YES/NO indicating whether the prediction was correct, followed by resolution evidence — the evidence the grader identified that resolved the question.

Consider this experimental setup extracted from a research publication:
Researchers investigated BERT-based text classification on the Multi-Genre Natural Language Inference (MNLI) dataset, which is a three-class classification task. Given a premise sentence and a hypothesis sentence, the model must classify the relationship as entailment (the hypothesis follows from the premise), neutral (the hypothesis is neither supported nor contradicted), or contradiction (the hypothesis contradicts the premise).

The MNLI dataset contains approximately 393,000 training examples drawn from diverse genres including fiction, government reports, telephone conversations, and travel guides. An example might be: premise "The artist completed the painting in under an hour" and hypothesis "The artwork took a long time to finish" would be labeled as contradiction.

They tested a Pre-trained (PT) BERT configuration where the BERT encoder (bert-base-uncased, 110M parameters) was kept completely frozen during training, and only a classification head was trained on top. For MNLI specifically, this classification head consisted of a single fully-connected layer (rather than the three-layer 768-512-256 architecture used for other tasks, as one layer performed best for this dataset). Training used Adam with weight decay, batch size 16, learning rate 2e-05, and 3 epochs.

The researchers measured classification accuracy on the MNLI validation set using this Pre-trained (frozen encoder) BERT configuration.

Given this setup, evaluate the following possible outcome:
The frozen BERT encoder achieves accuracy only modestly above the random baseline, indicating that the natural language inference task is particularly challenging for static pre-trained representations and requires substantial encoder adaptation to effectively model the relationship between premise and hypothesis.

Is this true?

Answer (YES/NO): YES